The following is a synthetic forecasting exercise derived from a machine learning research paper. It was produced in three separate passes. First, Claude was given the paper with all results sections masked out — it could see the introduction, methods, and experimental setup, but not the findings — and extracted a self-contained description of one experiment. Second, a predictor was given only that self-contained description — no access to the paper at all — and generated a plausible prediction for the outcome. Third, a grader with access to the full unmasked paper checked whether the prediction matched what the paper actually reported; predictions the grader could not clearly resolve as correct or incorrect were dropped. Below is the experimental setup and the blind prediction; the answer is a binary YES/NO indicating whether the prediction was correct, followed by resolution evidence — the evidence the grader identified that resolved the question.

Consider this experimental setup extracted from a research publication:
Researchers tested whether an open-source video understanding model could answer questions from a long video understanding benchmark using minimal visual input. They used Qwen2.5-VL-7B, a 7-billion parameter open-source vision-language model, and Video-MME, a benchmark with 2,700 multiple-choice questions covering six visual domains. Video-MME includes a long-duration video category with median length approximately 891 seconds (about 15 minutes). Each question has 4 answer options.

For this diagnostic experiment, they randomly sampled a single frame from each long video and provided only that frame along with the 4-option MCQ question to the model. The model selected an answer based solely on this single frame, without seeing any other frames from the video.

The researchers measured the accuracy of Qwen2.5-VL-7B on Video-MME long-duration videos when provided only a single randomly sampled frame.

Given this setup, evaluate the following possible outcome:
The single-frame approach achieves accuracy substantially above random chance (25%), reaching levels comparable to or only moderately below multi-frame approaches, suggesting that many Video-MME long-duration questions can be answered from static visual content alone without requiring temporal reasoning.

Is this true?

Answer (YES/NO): YES